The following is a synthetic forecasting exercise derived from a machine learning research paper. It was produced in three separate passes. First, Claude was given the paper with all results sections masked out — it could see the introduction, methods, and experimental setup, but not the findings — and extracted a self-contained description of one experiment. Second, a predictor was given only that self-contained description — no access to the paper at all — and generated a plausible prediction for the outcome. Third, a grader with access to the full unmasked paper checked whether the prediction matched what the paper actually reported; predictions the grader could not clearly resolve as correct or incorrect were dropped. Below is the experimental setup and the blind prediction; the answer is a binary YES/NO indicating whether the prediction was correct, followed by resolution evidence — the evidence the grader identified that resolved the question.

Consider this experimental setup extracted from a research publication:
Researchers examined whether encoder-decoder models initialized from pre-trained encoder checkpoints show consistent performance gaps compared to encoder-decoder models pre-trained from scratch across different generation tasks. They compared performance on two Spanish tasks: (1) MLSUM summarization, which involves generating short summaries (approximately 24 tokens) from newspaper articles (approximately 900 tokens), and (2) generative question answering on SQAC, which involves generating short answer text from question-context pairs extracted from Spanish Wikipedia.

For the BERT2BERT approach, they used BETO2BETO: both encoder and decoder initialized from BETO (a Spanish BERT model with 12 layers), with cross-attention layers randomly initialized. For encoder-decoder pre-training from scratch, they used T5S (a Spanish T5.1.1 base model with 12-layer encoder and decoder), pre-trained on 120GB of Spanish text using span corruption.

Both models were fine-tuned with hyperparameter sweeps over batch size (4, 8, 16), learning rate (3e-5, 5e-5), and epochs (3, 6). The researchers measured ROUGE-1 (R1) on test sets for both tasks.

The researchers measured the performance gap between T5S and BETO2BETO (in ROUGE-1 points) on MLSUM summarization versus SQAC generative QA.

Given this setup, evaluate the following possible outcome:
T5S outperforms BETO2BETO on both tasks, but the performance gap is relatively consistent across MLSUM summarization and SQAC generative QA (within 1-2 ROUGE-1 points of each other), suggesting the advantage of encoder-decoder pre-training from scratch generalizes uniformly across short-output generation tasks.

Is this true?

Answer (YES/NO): NO